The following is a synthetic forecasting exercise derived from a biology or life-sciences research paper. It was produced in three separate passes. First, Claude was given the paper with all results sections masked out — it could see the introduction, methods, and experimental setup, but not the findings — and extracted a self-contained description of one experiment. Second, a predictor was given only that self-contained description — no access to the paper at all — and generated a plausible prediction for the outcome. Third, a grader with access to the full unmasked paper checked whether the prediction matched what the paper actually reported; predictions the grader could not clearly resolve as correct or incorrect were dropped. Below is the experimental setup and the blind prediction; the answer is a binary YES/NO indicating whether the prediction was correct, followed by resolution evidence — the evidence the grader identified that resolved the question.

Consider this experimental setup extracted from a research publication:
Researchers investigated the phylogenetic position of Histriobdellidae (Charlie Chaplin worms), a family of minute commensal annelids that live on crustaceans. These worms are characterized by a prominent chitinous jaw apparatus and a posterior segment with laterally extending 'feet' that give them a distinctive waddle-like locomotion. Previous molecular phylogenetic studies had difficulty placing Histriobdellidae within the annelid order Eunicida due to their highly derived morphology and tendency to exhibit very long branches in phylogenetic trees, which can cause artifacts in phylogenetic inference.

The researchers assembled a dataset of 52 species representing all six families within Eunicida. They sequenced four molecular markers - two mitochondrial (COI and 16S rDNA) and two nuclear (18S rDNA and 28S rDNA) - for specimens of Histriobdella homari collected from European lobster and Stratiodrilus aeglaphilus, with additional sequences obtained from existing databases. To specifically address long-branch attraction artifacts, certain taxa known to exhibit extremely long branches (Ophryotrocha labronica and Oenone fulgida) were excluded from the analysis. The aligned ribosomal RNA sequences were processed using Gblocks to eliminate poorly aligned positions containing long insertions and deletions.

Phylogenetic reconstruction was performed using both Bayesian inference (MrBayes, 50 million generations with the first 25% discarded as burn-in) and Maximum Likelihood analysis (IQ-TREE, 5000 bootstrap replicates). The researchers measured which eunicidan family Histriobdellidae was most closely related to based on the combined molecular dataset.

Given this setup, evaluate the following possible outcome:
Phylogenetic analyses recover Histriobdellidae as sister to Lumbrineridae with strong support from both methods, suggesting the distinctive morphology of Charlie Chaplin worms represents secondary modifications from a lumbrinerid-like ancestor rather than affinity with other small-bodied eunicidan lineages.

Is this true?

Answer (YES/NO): NO